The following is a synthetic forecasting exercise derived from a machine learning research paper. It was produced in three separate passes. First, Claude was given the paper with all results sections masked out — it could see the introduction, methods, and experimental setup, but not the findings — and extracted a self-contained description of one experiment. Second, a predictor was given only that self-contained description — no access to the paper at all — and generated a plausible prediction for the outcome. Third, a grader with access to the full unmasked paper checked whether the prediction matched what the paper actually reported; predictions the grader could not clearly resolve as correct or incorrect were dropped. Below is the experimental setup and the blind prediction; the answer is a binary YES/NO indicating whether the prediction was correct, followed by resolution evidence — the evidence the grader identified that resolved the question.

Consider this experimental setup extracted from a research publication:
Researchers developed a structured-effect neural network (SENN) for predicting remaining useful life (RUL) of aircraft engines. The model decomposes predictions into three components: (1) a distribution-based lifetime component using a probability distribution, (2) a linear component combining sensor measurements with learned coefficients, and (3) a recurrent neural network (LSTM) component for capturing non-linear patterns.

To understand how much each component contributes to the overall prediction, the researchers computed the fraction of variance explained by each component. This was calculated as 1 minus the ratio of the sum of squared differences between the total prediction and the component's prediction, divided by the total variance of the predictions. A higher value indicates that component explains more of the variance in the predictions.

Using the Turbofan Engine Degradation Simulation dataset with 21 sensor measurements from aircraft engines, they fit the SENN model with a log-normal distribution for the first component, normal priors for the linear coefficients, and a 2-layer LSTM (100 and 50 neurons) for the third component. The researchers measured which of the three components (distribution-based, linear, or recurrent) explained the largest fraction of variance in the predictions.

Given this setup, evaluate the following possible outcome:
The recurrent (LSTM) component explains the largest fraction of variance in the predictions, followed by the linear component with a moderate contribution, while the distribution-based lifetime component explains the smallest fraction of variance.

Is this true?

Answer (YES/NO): NO